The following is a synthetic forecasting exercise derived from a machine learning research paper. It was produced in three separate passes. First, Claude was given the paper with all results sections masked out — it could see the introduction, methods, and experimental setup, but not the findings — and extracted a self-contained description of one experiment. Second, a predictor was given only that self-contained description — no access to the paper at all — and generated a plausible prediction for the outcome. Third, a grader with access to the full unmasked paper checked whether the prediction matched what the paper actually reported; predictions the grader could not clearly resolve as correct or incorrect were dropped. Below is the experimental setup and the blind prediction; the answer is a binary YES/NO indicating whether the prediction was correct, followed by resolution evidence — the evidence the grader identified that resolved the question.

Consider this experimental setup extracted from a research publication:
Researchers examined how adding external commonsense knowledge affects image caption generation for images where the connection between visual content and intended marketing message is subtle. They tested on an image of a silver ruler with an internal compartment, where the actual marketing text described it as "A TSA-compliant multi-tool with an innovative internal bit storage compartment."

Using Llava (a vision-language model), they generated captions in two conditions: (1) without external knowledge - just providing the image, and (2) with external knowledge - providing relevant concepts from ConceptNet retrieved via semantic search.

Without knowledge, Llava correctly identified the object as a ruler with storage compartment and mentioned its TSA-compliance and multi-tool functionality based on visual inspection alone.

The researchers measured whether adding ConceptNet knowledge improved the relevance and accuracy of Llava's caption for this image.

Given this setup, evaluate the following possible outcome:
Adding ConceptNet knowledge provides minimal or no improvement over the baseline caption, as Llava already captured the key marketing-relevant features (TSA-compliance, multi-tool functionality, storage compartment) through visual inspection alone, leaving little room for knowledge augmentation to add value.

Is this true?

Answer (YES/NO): YES